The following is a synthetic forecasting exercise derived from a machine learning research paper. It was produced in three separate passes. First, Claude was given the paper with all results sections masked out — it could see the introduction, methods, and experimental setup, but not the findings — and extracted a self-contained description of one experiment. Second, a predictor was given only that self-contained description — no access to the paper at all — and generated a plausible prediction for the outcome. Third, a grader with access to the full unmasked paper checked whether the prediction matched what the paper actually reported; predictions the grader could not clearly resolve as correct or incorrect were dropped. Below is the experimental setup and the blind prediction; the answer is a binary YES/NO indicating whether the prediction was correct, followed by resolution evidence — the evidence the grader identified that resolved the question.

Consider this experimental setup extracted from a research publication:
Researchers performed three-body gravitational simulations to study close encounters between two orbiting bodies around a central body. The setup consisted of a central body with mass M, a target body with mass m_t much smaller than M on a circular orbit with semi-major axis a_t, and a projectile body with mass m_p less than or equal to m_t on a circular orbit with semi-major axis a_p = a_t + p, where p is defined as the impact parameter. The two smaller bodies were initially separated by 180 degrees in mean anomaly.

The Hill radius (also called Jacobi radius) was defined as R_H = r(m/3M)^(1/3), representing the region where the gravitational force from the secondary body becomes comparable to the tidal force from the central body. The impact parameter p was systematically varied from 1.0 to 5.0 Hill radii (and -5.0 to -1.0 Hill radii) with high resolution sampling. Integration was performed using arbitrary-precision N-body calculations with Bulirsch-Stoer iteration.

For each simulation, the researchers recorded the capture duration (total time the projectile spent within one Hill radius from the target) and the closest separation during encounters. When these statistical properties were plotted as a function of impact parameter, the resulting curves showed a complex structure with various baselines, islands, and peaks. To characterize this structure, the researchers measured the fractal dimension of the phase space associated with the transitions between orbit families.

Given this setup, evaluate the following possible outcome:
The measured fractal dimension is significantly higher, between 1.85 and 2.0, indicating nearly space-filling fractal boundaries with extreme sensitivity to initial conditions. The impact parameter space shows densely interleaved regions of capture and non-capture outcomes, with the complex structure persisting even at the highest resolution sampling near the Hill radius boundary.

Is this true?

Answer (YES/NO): NO